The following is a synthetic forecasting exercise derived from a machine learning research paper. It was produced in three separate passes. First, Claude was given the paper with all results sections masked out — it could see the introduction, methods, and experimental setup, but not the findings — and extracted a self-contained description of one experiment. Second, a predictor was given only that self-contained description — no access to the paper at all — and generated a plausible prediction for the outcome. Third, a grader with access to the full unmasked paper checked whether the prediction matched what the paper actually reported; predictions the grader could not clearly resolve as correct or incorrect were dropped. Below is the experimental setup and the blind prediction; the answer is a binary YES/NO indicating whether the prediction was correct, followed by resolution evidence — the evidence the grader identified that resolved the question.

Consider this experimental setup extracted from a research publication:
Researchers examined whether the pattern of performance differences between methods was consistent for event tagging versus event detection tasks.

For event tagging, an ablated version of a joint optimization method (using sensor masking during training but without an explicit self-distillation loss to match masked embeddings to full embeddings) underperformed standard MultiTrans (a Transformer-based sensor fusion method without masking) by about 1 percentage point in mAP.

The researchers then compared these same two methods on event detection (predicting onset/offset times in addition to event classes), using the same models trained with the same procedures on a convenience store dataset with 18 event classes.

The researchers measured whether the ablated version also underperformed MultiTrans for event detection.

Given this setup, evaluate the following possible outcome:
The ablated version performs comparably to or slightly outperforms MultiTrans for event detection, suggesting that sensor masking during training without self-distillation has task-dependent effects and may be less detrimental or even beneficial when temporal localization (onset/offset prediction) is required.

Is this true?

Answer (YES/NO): YES